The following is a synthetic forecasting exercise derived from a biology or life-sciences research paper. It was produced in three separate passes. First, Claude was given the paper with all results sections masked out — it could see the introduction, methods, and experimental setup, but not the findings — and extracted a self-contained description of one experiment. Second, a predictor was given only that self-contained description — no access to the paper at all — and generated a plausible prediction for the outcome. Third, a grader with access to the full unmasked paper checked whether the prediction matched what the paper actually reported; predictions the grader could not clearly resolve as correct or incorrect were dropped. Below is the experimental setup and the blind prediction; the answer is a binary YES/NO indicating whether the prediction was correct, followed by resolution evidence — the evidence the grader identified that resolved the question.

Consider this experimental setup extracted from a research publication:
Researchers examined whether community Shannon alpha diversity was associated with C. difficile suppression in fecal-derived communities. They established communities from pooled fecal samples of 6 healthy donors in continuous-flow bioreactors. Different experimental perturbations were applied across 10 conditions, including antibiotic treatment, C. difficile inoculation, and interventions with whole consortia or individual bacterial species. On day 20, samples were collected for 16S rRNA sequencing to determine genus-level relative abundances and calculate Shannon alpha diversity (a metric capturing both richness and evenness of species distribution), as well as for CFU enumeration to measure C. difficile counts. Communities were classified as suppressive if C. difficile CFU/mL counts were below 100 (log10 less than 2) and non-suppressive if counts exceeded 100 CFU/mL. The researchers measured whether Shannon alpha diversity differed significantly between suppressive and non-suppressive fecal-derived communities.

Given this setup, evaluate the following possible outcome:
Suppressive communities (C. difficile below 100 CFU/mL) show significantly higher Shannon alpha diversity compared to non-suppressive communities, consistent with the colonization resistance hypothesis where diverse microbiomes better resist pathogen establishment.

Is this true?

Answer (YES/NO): YES